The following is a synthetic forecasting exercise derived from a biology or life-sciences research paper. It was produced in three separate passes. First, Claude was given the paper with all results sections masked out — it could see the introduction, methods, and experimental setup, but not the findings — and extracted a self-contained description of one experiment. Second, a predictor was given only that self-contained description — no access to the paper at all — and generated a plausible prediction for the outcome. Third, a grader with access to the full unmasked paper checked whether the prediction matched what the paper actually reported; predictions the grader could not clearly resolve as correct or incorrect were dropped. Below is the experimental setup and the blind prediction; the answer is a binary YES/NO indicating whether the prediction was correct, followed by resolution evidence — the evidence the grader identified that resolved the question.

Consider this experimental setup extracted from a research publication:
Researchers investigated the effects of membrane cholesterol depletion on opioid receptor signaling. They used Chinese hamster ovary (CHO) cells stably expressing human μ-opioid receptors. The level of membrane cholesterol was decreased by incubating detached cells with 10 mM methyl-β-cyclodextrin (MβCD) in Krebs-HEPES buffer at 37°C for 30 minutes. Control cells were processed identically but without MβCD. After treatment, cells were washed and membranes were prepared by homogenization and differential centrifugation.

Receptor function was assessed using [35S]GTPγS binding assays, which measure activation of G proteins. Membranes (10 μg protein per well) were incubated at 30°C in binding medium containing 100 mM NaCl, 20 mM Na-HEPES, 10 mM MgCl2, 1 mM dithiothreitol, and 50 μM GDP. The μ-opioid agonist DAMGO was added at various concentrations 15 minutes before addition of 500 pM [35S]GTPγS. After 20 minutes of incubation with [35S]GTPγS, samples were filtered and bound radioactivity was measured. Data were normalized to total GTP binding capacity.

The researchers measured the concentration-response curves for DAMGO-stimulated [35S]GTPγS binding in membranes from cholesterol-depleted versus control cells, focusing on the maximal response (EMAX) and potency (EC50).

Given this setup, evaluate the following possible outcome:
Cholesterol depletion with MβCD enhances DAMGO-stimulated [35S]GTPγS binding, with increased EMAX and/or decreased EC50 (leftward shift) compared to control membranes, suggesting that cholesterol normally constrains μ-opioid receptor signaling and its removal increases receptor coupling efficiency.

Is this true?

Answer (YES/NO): NO